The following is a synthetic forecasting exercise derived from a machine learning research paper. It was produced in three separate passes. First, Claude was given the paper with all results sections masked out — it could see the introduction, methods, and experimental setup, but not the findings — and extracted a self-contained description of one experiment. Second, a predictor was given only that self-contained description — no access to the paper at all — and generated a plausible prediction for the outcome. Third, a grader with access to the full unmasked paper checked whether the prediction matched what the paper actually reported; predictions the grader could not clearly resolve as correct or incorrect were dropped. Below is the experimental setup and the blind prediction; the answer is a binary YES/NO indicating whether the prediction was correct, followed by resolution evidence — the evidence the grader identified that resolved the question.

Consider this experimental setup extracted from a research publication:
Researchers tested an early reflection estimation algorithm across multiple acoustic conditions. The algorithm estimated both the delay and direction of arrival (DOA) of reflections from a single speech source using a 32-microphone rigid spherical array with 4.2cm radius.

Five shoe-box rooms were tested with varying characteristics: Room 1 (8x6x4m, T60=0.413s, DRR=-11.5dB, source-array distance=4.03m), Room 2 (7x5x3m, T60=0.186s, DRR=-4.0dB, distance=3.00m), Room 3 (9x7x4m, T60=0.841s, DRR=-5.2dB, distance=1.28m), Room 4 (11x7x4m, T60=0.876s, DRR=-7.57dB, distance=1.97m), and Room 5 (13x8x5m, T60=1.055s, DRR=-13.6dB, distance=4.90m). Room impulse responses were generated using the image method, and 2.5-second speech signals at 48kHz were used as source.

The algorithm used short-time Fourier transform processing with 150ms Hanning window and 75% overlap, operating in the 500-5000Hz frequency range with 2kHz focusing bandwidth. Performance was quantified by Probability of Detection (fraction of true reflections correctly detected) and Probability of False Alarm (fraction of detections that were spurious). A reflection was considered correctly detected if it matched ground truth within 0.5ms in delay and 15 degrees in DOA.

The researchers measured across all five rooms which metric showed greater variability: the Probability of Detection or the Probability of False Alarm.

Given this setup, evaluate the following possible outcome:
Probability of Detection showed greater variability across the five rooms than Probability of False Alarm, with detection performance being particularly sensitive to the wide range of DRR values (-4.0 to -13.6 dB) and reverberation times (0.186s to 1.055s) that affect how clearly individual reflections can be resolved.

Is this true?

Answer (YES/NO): YES